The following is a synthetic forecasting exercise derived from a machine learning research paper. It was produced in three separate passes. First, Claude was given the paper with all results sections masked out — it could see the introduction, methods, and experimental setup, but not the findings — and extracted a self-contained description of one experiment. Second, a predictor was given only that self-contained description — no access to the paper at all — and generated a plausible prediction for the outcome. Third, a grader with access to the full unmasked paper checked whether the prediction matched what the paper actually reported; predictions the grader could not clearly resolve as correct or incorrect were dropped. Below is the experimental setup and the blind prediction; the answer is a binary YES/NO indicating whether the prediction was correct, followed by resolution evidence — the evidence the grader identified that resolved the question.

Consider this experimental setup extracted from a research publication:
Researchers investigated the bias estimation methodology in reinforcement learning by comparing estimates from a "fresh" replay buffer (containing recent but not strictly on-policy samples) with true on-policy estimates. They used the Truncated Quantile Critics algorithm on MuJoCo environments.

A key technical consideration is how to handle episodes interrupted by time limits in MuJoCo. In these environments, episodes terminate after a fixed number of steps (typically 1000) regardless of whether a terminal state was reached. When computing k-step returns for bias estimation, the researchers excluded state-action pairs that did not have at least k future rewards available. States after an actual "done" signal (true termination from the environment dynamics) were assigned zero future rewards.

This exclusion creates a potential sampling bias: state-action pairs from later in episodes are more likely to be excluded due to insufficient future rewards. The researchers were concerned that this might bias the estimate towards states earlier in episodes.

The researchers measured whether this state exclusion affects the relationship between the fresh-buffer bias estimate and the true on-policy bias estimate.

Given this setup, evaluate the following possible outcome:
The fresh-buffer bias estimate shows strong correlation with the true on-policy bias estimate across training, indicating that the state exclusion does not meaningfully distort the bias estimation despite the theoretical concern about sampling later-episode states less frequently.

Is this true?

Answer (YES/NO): YES